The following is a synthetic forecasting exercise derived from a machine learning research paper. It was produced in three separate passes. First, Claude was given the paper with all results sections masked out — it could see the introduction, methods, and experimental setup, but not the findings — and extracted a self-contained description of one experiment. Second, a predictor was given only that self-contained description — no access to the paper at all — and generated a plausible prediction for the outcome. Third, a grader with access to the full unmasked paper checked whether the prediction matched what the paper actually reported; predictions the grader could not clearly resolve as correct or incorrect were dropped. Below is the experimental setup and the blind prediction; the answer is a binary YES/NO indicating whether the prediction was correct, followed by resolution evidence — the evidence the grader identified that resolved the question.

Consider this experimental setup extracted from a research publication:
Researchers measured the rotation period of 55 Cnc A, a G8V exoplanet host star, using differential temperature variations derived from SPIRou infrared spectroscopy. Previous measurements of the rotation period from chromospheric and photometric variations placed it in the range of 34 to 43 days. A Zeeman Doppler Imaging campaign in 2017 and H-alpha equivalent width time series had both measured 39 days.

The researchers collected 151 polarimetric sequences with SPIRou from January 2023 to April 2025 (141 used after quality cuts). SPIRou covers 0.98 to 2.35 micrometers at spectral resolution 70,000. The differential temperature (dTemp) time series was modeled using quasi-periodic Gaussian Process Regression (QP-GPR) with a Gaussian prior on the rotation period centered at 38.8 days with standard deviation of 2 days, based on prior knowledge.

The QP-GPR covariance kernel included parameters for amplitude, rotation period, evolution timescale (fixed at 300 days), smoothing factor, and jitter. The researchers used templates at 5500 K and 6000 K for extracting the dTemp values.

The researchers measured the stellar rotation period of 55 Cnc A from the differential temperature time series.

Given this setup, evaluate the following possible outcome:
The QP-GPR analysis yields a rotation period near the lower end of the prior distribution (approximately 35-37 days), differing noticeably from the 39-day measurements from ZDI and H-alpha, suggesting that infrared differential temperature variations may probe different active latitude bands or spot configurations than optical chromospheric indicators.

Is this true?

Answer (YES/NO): NO